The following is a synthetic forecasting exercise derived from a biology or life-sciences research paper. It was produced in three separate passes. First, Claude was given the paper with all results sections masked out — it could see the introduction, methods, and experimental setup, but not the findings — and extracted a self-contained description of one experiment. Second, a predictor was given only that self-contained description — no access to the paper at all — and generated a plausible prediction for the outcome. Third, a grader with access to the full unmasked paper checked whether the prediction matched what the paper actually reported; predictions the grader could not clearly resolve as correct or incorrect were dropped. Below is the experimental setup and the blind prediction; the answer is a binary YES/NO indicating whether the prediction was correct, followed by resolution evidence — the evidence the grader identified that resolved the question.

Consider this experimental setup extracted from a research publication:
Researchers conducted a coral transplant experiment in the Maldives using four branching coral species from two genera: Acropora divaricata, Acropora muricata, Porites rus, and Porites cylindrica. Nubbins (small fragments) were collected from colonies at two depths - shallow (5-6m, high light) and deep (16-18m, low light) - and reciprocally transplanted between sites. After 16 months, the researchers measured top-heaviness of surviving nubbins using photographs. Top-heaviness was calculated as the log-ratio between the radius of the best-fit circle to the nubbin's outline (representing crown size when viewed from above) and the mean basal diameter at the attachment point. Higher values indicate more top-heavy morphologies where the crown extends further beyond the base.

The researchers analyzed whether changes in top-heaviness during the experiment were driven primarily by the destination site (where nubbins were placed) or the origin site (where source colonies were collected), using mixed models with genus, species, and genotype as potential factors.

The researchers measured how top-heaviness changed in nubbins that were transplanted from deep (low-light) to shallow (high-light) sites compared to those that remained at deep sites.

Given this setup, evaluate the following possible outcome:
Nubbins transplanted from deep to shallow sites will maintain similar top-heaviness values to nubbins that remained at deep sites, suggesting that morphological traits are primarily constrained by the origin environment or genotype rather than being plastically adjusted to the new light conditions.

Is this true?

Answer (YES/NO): NO